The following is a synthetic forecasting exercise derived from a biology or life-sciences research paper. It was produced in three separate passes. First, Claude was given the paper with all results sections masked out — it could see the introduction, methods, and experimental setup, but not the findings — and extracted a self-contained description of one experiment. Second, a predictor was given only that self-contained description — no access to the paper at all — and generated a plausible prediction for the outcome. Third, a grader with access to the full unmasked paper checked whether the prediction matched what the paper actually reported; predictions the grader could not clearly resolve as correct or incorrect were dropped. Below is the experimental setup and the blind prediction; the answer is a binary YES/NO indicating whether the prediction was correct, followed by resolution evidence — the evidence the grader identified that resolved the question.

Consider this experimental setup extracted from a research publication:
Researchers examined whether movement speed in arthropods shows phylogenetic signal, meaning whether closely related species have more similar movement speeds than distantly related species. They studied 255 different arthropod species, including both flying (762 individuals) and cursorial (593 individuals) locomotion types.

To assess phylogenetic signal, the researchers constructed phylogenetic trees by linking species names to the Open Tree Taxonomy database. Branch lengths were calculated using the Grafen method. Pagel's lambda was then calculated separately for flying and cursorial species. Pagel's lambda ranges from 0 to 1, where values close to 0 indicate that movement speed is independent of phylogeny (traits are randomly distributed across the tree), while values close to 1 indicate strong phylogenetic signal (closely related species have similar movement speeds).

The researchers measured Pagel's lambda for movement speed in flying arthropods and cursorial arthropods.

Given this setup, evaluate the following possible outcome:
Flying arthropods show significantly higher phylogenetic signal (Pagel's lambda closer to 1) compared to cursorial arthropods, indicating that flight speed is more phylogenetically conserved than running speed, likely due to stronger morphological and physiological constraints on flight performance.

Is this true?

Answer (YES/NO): YES